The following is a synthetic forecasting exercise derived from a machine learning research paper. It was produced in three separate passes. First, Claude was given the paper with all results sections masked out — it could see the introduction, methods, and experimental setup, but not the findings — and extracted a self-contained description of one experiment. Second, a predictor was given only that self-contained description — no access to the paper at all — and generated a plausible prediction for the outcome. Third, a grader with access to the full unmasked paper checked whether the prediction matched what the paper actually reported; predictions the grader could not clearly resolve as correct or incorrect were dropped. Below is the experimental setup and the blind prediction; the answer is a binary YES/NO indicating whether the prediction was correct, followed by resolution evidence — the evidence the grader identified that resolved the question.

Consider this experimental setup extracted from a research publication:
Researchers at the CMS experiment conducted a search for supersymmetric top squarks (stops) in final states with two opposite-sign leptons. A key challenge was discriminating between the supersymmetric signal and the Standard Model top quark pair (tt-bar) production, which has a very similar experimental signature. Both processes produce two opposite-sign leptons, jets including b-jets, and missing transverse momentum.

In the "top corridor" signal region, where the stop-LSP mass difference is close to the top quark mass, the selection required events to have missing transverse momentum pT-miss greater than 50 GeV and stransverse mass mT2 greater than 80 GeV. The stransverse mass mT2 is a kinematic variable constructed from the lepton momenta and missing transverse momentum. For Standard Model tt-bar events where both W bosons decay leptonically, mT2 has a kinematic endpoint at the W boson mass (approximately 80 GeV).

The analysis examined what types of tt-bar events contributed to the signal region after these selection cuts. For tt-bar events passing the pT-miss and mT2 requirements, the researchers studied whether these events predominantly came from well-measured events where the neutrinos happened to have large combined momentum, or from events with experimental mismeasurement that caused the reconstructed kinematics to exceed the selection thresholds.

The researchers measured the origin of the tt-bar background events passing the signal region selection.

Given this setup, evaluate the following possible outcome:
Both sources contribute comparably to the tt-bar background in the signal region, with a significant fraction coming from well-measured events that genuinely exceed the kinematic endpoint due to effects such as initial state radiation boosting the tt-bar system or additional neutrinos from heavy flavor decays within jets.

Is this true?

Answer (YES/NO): NO